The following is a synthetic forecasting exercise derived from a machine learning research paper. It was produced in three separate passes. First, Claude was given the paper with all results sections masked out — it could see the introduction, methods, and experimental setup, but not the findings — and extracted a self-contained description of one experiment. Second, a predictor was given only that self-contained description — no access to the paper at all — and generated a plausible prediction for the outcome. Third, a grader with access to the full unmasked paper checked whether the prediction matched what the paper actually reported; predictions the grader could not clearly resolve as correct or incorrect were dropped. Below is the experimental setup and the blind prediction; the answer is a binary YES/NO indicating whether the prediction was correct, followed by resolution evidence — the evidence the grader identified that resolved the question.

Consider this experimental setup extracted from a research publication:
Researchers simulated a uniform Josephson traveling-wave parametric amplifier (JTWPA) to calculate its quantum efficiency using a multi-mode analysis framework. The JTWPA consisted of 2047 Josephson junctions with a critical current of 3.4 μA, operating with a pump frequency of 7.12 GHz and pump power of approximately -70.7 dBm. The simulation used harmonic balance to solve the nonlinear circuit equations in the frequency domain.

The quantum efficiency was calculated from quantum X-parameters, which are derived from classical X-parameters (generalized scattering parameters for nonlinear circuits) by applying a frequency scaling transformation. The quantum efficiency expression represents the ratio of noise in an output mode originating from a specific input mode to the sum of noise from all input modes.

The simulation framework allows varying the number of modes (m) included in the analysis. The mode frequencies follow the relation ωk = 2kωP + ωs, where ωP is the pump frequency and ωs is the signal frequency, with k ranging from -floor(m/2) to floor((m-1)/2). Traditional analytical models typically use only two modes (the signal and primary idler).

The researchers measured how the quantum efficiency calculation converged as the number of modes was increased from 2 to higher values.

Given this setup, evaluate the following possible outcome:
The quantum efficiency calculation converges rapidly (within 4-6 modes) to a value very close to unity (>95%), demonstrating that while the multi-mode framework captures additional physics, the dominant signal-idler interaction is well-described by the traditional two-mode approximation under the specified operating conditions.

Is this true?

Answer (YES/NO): NO